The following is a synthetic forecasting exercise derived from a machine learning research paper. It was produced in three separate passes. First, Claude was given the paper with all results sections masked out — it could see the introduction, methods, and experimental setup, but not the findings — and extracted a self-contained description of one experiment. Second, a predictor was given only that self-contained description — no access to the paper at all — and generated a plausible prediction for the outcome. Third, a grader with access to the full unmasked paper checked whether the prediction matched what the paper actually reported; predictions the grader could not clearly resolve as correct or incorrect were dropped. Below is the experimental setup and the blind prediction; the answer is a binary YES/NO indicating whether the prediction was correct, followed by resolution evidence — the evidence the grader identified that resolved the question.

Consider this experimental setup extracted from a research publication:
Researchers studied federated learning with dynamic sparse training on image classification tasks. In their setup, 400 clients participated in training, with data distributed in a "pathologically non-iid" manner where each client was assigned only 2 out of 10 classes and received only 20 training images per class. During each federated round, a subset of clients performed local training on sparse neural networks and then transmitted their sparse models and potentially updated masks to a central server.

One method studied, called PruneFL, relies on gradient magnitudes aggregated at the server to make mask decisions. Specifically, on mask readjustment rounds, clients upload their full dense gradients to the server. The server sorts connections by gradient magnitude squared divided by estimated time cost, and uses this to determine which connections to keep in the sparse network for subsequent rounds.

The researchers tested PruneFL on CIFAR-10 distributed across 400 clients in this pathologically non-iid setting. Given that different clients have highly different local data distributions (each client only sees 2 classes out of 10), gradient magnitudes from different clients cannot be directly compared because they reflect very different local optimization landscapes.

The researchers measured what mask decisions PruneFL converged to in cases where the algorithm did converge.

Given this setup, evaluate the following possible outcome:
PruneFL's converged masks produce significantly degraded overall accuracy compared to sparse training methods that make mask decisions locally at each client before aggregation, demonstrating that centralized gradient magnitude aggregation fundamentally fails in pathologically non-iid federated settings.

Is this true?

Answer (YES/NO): NO